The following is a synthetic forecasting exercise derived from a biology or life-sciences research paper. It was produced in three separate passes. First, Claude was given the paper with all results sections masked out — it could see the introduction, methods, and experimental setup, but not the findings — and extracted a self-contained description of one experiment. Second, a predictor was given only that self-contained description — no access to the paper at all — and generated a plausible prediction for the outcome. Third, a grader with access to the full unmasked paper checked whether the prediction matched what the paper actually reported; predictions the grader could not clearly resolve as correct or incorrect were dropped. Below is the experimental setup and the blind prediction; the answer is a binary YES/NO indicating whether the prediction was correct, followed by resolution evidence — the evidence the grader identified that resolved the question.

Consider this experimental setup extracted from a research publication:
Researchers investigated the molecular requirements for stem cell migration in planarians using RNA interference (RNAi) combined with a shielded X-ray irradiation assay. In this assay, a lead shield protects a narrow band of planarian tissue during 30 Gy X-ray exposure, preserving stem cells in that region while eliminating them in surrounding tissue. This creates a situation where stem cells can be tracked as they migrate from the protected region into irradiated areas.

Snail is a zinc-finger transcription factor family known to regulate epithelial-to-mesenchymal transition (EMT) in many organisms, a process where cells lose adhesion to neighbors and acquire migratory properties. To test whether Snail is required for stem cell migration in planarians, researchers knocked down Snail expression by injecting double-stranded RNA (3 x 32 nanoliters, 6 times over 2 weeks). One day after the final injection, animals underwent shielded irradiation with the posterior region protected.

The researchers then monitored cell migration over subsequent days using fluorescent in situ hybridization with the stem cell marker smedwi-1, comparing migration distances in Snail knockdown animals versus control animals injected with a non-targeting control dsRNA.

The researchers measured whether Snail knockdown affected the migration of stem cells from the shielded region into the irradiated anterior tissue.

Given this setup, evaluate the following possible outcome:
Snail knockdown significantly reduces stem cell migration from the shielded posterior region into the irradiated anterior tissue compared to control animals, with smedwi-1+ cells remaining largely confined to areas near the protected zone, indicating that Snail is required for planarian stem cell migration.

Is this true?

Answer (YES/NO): YES